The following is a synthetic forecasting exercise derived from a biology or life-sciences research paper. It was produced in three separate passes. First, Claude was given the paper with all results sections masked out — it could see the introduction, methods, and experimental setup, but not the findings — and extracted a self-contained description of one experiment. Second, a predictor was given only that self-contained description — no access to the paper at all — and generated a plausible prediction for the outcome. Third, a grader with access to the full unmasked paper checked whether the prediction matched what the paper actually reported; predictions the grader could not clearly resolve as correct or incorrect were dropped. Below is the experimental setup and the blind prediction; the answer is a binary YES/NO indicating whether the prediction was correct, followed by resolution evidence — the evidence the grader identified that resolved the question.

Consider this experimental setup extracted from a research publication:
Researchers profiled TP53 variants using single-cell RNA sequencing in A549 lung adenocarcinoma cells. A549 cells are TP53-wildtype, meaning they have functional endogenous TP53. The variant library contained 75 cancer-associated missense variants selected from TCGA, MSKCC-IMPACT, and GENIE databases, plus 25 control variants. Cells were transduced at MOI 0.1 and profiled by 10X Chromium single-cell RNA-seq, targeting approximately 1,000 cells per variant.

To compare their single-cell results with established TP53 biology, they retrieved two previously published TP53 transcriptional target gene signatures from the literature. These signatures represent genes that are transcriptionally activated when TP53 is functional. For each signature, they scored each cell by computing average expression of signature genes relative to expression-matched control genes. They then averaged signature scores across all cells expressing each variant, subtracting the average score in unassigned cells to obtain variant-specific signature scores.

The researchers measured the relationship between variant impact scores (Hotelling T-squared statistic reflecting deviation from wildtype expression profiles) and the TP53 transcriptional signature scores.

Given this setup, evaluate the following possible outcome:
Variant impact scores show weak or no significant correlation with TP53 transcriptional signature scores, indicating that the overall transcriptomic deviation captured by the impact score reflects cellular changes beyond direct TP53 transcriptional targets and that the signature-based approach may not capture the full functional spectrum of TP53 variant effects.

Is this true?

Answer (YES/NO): NO